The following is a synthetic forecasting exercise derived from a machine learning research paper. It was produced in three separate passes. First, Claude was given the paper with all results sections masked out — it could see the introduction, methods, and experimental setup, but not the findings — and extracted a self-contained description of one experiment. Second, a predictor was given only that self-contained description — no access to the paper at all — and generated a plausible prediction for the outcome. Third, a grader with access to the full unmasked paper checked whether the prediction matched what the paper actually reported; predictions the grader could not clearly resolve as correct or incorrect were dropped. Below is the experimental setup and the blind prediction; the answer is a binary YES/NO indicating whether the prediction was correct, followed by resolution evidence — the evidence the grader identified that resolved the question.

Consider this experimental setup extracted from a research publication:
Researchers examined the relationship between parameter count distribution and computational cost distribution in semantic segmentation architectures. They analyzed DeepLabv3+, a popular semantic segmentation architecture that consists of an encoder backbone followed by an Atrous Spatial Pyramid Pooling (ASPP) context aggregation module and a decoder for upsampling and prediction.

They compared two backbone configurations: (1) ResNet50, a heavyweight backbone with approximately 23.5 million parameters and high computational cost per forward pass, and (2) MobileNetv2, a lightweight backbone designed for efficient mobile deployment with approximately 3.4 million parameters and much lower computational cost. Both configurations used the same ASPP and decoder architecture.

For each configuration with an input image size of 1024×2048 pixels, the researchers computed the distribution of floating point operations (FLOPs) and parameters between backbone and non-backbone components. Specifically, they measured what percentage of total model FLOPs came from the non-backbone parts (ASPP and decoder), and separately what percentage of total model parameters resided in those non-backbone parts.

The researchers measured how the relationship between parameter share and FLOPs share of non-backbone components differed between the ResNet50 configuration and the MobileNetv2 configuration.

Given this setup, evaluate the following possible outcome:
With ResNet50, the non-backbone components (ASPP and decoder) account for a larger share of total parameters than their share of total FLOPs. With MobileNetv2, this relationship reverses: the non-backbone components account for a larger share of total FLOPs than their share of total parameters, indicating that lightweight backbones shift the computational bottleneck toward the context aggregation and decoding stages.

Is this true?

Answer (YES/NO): NO